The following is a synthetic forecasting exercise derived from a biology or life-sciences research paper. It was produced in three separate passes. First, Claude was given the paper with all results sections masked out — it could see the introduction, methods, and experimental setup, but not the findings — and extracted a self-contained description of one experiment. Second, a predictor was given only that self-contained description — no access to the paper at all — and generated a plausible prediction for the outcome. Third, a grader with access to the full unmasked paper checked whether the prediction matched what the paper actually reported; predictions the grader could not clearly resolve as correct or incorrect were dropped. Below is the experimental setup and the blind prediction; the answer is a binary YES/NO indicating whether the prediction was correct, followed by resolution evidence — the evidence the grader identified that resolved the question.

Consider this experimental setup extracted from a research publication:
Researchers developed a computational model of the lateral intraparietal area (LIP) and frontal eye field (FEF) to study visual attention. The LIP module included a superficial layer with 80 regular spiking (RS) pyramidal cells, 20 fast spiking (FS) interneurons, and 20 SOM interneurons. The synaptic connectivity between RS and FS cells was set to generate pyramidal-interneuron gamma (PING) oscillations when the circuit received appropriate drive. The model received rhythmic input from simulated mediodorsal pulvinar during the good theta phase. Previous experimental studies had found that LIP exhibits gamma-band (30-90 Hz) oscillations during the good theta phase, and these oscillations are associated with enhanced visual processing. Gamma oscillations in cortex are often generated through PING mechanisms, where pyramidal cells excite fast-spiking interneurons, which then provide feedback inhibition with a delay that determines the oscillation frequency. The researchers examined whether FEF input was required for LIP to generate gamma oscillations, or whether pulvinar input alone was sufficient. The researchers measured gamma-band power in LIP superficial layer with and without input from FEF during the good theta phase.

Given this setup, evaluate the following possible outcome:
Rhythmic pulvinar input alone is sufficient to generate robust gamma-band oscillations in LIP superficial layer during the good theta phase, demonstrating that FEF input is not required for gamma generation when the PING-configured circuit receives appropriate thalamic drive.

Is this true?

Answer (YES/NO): NO